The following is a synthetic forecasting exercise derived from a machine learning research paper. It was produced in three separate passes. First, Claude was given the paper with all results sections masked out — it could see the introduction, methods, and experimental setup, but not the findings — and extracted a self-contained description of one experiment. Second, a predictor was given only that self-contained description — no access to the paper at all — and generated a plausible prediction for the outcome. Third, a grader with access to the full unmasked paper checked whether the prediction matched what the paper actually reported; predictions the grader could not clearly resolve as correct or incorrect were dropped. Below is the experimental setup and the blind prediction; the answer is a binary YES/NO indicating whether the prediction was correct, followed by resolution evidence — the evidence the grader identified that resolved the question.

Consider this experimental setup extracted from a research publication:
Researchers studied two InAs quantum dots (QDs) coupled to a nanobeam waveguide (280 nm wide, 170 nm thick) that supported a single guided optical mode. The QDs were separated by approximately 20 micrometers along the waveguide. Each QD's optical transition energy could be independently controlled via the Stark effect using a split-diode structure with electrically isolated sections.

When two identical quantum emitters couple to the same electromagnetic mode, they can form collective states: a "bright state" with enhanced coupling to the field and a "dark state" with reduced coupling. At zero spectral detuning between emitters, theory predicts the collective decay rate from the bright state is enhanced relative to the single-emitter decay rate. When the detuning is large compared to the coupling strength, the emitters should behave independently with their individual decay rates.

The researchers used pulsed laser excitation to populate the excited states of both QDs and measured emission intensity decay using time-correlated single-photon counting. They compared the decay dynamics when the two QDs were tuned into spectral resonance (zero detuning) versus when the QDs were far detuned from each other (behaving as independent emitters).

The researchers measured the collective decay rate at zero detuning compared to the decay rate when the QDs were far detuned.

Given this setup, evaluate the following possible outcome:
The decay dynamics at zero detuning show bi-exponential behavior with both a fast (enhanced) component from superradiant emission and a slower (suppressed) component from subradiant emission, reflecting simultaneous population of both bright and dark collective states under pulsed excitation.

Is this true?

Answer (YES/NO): NO